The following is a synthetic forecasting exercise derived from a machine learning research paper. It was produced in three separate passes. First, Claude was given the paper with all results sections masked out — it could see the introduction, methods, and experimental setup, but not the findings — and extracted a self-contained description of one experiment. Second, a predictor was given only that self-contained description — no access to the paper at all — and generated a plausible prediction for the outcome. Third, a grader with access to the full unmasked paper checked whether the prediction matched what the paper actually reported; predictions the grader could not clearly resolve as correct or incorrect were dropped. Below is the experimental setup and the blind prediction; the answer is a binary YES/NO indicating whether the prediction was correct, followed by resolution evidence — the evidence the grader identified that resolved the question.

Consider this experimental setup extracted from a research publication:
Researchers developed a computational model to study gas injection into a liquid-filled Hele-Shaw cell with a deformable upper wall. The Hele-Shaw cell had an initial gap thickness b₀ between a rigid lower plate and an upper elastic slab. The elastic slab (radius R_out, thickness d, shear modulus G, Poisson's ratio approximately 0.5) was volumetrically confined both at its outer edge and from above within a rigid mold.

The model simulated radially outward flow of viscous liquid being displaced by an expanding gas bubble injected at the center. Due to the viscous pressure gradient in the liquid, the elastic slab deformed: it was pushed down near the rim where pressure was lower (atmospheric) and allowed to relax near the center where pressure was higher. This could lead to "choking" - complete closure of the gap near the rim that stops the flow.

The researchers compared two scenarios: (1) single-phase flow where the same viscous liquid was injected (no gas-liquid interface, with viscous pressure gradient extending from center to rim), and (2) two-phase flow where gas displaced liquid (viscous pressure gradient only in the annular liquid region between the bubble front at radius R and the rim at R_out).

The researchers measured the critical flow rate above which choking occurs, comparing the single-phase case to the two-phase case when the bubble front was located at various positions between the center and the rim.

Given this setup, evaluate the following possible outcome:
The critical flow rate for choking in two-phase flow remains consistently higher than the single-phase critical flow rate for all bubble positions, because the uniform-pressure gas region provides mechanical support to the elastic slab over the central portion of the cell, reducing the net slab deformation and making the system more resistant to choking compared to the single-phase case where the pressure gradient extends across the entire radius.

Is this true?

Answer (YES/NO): NO